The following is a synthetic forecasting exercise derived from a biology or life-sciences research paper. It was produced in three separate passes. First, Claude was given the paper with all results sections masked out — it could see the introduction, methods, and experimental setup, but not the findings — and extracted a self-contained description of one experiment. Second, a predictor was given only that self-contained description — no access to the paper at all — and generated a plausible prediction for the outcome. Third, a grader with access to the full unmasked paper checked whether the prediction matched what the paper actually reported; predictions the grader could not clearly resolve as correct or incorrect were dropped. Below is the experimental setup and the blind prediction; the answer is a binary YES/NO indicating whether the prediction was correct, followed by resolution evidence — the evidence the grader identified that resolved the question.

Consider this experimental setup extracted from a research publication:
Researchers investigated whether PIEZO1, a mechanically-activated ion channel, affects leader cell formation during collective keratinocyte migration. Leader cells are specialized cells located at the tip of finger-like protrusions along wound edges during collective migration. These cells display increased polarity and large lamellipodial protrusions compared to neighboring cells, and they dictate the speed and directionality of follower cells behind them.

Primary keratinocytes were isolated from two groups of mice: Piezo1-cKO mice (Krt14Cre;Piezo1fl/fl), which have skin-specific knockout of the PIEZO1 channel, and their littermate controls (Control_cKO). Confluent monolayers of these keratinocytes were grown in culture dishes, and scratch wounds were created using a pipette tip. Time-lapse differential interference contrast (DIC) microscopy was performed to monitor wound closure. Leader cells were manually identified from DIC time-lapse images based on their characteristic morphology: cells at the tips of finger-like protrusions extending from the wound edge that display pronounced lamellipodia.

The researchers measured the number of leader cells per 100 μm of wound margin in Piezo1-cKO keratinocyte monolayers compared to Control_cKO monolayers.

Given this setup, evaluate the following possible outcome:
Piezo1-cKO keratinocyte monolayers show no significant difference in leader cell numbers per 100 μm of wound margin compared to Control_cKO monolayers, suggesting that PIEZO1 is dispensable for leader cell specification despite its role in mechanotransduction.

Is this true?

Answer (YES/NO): NO